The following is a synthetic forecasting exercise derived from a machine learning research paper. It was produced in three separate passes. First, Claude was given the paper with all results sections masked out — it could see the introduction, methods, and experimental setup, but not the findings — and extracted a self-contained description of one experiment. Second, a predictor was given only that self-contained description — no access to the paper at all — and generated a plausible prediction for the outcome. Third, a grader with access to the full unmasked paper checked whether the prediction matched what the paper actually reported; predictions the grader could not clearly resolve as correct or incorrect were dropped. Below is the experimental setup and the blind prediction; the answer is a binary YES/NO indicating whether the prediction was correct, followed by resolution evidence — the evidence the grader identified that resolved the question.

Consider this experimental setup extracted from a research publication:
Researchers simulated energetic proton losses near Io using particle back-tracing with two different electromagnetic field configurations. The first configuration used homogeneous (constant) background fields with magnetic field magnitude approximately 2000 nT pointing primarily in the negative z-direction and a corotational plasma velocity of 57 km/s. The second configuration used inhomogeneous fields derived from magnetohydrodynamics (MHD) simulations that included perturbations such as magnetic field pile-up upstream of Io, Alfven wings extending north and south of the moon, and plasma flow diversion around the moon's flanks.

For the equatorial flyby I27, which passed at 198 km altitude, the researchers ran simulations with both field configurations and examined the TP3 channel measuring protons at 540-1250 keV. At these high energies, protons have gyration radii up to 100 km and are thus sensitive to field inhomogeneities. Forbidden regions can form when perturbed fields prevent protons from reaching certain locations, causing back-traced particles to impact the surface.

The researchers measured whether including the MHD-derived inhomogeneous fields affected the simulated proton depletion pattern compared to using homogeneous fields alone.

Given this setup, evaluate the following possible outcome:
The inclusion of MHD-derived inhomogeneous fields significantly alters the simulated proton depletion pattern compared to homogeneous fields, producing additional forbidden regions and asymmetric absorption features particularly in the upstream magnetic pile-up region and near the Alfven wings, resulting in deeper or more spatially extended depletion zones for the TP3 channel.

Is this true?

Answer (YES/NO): YES